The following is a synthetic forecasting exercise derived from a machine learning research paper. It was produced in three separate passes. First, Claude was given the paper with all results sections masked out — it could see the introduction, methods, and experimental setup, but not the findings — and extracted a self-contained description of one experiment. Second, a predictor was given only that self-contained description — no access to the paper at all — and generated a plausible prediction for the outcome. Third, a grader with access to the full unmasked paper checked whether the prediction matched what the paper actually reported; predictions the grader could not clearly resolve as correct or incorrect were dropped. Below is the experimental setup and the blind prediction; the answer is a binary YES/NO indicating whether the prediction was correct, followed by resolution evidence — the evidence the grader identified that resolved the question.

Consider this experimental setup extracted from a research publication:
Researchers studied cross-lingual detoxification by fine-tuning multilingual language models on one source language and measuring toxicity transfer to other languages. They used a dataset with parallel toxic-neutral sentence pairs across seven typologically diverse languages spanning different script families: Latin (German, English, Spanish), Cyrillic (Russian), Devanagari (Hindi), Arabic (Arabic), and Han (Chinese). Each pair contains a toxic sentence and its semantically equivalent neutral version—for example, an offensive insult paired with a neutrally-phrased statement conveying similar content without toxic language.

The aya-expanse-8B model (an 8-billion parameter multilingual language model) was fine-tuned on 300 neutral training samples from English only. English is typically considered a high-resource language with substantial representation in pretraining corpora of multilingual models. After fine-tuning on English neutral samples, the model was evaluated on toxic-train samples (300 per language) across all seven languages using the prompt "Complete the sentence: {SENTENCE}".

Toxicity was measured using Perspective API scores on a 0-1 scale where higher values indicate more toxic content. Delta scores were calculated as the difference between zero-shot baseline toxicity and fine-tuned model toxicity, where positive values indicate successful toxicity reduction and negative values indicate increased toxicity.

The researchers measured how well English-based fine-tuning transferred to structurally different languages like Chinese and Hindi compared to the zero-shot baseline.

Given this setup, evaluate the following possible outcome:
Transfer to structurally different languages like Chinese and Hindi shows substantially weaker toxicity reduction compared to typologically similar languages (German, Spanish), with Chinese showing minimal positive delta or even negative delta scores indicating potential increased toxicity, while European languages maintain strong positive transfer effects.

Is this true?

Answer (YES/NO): YES